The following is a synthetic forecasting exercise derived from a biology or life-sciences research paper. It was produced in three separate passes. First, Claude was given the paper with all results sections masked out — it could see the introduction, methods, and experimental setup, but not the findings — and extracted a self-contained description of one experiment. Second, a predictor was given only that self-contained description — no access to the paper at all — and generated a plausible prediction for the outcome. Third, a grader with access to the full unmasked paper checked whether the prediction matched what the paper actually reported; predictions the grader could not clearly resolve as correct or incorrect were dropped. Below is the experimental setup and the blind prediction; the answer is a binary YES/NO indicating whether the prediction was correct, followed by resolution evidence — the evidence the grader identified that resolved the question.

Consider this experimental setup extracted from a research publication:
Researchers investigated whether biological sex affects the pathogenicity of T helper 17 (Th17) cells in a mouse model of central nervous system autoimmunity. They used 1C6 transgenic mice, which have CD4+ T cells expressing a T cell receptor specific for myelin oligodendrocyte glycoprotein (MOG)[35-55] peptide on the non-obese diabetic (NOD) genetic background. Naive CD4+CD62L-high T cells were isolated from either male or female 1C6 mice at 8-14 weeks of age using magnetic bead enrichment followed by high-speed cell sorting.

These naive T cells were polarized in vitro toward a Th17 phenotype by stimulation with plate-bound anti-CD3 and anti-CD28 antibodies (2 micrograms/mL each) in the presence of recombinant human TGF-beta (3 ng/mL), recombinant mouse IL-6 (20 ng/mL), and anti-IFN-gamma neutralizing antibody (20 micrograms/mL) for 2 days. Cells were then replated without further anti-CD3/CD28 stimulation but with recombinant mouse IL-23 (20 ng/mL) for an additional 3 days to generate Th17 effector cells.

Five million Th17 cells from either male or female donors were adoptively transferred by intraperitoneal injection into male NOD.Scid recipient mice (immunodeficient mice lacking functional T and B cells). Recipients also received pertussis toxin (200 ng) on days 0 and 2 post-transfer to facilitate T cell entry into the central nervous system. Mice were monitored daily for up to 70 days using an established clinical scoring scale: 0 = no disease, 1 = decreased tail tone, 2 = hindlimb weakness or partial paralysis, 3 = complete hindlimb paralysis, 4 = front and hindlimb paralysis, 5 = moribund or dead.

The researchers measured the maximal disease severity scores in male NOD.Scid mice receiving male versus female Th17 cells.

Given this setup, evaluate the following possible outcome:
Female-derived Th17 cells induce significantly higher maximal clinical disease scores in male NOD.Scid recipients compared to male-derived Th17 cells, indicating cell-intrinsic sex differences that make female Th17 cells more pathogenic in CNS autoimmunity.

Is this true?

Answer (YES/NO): NO